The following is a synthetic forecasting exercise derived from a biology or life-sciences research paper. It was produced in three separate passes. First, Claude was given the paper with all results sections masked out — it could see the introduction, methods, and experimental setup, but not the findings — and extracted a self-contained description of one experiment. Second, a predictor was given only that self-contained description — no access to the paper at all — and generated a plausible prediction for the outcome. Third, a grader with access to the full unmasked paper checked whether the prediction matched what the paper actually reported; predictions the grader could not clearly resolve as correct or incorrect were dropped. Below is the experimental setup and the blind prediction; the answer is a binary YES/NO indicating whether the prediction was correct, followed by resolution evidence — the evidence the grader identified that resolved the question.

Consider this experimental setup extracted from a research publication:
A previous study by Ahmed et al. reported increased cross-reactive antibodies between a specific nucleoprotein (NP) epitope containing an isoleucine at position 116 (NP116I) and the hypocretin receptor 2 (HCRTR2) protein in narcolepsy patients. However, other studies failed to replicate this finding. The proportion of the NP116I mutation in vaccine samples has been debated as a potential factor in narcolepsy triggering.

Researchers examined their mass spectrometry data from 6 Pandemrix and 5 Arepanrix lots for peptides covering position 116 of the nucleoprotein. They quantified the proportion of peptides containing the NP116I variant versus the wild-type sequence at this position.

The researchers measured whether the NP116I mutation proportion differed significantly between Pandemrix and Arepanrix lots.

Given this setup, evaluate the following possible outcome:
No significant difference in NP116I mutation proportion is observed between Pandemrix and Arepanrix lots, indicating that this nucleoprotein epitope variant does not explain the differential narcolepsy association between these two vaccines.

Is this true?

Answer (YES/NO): YES